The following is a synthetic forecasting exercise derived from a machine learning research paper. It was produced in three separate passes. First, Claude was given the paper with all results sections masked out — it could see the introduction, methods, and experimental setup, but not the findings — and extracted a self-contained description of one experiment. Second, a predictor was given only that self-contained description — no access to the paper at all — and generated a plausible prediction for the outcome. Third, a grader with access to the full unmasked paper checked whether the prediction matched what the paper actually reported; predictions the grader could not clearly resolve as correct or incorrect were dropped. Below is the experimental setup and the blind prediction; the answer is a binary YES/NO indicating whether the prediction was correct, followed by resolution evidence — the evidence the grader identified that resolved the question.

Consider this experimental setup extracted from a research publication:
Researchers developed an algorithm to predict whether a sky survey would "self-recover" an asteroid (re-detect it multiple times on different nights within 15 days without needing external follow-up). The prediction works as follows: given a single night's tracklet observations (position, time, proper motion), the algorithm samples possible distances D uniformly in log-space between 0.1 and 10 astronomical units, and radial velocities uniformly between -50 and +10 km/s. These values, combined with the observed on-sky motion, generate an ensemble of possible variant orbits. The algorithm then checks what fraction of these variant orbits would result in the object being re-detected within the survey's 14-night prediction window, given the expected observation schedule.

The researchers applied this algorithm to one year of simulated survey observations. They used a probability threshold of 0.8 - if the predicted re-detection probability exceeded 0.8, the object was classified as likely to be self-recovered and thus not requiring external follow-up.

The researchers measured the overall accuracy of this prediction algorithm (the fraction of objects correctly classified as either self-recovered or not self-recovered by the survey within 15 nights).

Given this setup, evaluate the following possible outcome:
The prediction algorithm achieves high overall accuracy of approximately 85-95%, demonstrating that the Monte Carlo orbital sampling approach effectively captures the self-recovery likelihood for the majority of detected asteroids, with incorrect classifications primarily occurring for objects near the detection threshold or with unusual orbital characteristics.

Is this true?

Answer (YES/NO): NO